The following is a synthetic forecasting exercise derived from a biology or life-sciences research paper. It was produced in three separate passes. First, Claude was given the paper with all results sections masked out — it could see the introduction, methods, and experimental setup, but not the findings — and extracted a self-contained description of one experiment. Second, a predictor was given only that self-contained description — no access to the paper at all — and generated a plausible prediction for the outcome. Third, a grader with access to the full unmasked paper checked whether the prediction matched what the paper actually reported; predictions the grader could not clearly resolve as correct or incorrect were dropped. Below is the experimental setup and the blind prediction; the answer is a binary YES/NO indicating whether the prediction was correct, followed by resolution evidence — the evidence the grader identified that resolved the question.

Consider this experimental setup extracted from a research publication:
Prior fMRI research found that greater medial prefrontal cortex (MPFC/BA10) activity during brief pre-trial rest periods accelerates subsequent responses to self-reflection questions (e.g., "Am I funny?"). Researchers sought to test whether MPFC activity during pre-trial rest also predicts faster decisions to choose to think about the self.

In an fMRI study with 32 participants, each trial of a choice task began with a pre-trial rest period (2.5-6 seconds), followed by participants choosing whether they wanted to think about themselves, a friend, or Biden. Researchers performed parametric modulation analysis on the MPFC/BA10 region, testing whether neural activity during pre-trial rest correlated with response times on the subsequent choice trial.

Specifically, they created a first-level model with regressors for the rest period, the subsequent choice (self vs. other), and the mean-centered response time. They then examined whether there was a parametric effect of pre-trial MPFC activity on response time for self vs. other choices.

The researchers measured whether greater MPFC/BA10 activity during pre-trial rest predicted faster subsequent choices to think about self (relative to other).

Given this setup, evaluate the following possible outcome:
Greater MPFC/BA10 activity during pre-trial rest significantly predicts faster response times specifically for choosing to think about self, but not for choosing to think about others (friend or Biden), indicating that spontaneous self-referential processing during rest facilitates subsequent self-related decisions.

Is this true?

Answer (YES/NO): NO